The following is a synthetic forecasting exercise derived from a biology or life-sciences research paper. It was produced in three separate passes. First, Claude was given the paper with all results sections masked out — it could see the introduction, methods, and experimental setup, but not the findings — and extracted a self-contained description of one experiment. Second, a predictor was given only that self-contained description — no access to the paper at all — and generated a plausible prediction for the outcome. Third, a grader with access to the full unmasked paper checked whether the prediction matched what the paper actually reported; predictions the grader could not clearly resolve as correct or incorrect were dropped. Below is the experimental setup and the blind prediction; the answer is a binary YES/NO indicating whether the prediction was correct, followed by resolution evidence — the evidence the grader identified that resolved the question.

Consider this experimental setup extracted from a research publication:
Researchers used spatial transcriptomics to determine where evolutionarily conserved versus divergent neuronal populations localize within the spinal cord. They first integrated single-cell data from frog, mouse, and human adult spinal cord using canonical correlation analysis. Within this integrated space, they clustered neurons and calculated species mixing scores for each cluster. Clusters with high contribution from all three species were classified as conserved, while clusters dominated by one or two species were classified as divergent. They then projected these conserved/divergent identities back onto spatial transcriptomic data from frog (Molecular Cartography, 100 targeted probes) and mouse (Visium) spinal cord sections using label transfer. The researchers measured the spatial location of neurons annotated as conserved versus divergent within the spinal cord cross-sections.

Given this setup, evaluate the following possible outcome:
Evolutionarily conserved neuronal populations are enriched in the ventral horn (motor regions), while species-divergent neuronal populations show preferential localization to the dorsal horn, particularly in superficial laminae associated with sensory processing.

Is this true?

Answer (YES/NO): YES